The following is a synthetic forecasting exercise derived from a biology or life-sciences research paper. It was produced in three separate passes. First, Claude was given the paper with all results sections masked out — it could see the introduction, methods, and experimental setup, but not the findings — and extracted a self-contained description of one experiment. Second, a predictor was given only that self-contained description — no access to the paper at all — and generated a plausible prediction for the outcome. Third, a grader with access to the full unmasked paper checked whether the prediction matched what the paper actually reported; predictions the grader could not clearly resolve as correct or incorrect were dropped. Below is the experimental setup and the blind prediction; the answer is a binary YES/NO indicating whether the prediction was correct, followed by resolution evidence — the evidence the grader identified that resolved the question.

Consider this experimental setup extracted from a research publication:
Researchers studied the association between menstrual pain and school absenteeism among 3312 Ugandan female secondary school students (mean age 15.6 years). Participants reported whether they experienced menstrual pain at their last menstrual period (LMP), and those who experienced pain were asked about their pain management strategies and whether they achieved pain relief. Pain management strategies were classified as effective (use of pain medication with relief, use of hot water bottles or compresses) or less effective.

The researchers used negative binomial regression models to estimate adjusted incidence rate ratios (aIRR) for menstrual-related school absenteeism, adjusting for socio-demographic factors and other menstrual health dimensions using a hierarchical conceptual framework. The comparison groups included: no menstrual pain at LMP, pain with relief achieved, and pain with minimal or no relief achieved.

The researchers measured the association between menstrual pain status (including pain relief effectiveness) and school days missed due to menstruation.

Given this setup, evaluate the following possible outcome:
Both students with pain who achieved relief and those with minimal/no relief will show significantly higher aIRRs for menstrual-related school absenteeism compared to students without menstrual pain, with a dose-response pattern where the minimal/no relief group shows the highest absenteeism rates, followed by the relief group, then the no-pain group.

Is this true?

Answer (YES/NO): YES